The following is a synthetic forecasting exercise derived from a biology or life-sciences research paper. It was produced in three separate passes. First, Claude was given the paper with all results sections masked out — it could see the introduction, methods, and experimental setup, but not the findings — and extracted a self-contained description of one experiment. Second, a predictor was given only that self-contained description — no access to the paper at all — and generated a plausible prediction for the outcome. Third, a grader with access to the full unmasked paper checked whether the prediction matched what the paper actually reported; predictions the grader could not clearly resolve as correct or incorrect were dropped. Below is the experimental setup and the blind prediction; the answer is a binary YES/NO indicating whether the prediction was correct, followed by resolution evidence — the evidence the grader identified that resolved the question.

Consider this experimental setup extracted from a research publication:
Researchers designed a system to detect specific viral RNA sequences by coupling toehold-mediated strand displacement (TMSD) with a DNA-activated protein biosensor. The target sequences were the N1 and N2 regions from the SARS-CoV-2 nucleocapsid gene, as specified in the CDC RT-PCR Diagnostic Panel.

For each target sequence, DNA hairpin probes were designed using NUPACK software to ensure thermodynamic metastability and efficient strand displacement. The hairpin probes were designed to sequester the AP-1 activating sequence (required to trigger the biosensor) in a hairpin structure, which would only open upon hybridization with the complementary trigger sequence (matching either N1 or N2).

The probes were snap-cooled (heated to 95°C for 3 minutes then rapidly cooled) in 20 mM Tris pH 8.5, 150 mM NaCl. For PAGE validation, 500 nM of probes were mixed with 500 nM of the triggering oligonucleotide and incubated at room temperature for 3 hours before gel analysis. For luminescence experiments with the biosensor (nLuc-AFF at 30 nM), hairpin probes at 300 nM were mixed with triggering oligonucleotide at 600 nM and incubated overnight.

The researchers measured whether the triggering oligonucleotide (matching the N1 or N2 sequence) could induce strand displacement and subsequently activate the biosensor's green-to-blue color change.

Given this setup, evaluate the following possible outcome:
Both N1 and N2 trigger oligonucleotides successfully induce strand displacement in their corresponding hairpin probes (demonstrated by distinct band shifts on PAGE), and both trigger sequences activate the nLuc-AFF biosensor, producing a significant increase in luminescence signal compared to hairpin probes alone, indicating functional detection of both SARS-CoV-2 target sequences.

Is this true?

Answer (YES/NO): NO